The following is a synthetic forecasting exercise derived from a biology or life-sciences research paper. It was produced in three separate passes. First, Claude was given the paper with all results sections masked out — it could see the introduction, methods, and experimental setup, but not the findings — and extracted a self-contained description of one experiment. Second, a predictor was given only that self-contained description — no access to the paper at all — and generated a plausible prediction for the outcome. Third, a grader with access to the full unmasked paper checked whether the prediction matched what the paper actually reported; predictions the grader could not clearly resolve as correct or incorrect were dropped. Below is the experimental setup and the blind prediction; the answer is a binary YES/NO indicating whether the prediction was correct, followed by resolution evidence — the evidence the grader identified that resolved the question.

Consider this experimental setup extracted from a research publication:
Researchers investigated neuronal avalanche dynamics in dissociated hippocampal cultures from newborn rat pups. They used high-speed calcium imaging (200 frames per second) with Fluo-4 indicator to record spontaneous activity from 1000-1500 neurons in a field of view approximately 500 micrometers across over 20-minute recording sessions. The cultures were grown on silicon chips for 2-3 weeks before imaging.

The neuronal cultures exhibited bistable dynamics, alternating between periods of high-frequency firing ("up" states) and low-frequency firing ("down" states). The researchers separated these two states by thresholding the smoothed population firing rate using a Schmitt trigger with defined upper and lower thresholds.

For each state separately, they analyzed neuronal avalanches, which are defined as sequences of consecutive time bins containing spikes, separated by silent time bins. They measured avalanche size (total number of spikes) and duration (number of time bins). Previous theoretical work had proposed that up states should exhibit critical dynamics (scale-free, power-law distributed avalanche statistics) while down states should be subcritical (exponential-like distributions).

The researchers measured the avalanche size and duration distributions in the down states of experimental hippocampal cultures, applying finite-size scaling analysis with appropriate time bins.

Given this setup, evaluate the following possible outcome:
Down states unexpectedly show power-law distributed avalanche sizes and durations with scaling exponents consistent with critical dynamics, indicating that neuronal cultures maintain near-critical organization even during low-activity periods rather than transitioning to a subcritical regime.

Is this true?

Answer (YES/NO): YES